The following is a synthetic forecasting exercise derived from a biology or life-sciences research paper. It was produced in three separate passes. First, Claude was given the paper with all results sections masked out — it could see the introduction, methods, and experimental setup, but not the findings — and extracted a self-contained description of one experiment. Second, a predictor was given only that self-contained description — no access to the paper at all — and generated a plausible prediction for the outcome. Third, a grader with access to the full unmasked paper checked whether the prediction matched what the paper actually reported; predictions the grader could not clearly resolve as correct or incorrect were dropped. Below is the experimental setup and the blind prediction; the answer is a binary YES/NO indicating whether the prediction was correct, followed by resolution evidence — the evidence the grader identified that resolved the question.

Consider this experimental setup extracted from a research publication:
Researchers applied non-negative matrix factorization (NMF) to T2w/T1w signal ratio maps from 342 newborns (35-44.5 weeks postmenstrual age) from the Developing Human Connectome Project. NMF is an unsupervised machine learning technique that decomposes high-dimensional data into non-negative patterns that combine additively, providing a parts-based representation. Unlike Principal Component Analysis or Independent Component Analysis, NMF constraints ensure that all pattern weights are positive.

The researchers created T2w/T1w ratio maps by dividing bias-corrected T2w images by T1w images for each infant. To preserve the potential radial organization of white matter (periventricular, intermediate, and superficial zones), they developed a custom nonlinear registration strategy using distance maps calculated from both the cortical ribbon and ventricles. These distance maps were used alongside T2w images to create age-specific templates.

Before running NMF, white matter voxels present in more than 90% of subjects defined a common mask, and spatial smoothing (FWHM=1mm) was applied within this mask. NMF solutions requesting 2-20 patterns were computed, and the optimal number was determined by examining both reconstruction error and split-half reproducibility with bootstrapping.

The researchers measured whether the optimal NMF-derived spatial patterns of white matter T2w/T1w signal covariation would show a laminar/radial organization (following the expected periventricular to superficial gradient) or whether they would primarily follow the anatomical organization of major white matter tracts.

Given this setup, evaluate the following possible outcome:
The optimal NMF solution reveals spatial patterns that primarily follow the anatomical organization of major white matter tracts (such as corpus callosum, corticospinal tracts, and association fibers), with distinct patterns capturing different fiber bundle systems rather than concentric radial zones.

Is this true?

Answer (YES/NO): NO